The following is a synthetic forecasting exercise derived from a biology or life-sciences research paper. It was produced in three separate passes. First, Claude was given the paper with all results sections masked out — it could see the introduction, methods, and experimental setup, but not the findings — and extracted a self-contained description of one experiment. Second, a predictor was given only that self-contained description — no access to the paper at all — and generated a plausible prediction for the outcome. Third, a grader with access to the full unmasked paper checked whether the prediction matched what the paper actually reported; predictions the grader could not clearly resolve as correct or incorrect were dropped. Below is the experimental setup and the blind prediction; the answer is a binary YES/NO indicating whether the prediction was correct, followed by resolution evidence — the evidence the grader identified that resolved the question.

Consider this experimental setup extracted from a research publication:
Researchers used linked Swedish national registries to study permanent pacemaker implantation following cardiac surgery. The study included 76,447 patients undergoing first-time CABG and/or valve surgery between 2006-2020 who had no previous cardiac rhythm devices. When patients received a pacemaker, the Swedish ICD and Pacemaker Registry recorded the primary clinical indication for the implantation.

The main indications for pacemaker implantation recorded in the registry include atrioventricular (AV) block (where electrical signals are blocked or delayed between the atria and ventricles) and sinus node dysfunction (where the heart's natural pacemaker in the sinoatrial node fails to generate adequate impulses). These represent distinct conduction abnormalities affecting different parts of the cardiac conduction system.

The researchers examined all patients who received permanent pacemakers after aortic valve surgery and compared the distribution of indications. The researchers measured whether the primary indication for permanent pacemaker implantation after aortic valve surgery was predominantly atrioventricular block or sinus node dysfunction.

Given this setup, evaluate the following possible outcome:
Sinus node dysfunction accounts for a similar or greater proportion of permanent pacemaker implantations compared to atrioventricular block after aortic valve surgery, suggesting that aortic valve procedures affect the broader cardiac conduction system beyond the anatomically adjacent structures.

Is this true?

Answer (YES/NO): NO